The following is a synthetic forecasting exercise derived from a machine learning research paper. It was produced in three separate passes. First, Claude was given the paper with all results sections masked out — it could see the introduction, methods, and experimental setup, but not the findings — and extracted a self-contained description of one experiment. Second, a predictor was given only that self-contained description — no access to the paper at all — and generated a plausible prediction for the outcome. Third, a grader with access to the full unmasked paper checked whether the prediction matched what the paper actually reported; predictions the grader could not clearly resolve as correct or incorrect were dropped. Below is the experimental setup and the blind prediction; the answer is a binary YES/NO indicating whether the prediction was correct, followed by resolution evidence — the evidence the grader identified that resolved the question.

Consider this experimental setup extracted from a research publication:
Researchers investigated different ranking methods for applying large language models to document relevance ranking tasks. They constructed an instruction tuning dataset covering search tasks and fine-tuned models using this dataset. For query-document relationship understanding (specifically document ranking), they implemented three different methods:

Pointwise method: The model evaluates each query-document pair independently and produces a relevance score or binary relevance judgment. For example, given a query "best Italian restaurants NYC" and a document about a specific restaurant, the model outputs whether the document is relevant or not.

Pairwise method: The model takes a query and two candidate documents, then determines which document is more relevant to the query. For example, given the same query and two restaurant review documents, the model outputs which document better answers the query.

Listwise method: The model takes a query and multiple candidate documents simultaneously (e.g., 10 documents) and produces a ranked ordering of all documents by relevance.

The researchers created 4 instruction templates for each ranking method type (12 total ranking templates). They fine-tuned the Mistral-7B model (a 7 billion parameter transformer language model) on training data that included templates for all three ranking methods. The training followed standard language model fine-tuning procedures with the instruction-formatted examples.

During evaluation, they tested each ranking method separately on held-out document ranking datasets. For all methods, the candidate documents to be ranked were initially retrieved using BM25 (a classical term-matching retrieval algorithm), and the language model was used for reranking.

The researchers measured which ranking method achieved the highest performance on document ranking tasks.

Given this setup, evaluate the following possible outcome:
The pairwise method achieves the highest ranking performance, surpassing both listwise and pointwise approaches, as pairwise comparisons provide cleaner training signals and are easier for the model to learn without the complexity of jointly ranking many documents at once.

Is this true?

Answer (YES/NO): NO